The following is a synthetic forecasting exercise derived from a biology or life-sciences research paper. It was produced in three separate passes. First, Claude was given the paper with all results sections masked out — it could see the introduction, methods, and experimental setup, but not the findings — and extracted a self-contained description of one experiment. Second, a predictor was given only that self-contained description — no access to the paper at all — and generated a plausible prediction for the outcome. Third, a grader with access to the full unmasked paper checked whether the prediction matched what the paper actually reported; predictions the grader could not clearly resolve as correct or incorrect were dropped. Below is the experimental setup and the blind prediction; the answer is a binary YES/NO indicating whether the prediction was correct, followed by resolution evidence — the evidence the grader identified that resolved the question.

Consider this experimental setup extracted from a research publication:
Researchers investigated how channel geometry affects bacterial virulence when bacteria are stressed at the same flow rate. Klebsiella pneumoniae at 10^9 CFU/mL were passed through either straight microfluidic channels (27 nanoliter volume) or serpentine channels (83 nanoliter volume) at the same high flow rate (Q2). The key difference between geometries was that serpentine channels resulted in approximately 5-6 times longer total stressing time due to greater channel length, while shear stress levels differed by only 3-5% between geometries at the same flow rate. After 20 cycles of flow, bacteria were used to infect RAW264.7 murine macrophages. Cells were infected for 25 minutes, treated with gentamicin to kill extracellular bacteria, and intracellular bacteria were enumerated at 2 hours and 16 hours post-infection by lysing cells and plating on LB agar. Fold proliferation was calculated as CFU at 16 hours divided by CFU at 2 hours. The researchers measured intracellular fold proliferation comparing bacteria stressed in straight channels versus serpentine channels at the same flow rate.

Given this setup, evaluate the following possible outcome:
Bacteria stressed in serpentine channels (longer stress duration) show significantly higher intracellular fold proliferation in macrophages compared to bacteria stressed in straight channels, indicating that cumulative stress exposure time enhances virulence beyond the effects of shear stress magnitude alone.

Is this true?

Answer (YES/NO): NO